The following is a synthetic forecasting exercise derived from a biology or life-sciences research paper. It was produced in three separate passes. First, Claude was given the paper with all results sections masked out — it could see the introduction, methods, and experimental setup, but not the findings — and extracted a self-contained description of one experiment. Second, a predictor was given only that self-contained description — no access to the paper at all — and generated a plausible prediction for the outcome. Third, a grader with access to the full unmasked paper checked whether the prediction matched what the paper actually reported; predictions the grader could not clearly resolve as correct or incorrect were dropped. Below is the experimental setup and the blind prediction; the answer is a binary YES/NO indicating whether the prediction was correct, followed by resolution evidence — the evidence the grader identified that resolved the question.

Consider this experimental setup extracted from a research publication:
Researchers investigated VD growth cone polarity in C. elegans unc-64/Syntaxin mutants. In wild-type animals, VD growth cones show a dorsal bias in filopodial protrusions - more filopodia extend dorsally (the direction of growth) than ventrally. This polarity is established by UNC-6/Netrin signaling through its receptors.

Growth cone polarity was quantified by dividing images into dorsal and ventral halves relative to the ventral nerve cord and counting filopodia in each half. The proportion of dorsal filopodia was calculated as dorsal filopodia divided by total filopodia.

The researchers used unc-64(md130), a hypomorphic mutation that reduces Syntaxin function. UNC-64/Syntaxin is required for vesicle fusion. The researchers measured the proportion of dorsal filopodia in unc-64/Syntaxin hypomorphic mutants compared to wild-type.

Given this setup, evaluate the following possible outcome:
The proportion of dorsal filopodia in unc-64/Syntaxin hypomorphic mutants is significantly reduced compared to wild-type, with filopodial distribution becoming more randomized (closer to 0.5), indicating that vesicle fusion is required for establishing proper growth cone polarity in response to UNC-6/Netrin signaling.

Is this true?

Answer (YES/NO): YES